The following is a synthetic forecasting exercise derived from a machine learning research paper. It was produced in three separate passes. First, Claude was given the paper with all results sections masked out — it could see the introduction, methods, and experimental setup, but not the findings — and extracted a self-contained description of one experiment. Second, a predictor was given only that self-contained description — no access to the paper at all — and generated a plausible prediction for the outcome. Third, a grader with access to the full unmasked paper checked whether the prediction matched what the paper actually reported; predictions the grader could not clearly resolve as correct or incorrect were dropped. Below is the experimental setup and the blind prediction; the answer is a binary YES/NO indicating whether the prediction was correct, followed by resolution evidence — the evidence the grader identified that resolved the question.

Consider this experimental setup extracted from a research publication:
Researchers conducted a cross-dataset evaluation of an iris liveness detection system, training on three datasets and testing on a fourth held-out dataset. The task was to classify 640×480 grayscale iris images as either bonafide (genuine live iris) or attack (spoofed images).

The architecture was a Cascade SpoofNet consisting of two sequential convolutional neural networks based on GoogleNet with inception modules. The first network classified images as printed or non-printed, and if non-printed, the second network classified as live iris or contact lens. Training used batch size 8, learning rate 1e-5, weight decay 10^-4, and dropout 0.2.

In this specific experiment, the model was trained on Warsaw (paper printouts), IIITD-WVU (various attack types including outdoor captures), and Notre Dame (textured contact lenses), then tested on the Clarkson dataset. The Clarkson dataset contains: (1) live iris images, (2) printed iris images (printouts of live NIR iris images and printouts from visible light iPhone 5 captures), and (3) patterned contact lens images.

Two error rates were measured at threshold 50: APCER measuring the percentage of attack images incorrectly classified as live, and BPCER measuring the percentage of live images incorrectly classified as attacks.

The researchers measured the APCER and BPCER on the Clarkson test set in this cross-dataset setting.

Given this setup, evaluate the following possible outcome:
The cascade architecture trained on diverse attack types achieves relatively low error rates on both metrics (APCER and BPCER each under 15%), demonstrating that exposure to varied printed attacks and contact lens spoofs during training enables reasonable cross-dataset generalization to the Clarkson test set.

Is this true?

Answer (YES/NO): NO